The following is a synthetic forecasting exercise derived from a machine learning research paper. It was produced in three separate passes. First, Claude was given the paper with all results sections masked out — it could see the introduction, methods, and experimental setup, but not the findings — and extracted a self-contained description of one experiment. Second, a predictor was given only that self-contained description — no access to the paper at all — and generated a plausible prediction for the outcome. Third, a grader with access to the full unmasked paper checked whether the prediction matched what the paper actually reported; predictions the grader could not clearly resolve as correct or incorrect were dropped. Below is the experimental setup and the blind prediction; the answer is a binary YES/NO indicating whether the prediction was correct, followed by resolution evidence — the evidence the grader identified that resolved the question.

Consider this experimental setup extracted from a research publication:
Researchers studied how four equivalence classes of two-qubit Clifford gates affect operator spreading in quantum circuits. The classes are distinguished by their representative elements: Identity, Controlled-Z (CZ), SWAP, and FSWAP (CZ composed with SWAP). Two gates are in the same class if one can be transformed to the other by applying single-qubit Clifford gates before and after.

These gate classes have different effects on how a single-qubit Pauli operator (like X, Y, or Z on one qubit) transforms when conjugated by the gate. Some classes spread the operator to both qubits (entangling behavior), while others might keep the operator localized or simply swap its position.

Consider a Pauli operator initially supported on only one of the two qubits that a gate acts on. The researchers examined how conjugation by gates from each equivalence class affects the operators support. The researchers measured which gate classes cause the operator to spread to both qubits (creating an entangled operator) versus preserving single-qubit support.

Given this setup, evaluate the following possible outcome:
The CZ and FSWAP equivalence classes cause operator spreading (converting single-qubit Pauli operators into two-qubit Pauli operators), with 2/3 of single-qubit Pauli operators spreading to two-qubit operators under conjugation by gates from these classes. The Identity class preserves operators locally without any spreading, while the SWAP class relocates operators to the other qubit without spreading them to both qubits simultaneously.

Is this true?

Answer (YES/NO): YES